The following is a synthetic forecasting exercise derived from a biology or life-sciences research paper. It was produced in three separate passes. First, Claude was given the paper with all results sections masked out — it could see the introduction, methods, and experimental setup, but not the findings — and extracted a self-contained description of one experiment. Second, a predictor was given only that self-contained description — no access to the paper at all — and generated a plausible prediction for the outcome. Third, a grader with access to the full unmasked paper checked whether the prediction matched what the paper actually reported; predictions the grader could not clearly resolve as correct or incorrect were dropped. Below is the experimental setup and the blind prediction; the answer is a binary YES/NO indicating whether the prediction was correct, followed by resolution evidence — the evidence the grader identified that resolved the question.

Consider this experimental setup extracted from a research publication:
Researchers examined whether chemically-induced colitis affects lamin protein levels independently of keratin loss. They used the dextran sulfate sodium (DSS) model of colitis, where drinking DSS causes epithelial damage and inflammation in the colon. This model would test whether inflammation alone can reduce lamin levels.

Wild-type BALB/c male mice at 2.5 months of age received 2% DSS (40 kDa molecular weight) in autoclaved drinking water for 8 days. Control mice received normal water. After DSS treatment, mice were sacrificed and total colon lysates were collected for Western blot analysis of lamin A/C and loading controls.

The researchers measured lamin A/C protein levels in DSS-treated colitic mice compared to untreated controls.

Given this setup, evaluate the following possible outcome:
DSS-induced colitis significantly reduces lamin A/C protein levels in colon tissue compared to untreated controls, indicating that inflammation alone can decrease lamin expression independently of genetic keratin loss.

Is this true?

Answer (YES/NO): NO